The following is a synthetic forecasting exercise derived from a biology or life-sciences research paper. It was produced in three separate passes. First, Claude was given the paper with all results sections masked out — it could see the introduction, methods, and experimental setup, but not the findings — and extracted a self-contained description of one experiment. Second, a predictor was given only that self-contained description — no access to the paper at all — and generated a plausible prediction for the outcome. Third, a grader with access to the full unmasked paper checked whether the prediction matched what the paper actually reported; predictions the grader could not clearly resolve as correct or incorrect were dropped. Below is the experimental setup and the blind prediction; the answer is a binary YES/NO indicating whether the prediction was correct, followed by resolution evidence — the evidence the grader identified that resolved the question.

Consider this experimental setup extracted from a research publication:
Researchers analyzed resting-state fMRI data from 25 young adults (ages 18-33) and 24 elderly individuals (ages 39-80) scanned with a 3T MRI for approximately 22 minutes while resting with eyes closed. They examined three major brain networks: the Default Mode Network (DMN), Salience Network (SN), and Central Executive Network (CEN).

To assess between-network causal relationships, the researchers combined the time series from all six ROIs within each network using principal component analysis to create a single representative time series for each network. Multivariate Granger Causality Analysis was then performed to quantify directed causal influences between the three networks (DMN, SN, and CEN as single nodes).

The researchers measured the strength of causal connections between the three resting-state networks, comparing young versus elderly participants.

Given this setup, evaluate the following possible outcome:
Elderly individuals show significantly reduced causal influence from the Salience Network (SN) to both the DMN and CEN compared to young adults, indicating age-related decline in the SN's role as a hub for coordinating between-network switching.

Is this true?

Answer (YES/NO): NO